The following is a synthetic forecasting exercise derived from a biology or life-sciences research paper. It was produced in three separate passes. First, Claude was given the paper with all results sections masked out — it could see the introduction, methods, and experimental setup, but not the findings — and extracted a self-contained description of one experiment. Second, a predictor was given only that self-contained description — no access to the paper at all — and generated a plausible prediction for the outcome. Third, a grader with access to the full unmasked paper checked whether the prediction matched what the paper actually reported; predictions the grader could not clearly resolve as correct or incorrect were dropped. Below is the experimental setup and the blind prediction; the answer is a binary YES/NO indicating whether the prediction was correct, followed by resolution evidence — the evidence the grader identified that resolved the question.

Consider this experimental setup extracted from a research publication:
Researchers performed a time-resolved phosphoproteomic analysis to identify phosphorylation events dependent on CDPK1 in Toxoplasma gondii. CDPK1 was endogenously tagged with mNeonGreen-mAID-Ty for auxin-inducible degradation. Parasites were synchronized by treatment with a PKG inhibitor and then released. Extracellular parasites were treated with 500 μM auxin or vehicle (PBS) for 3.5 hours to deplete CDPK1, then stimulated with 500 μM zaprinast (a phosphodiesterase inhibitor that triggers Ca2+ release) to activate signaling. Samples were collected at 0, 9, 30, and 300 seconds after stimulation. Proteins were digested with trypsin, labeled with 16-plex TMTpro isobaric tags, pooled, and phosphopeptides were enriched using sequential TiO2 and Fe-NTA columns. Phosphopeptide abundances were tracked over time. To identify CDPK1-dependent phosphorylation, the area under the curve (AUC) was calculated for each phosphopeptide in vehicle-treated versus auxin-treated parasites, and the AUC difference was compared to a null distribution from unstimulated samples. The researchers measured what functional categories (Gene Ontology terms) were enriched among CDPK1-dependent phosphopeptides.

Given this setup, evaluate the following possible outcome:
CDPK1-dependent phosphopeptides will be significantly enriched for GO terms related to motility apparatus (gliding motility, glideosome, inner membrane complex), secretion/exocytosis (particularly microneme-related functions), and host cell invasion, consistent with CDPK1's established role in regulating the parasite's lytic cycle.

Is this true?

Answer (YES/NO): NO